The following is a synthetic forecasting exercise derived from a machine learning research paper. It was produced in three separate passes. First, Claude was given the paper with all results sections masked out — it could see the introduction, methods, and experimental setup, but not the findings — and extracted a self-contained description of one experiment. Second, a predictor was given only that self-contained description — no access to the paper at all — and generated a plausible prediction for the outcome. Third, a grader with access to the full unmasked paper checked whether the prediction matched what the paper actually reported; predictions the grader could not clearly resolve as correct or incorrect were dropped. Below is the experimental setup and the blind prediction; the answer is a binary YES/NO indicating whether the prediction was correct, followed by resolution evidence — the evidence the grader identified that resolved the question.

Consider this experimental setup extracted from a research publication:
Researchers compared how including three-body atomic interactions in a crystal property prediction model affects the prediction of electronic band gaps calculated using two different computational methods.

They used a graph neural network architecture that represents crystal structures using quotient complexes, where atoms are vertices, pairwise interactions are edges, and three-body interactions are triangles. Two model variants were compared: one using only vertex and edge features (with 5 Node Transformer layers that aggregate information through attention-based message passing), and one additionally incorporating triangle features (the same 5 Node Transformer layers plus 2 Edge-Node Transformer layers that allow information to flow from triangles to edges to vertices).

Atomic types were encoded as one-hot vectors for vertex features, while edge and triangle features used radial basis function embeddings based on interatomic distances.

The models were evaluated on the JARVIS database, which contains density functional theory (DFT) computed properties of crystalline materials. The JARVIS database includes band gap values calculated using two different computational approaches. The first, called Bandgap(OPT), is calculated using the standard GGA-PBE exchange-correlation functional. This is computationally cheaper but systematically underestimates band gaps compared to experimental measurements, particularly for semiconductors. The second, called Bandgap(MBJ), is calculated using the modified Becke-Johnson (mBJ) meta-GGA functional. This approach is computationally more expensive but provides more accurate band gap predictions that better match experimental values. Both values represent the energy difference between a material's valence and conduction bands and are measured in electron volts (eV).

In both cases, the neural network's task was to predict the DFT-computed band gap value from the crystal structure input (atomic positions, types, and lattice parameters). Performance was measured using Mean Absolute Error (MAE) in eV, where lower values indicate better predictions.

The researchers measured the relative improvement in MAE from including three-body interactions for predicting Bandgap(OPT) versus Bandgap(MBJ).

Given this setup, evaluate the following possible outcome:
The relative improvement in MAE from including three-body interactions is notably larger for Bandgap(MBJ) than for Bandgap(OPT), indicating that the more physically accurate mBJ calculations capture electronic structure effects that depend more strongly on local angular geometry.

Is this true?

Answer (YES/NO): YES